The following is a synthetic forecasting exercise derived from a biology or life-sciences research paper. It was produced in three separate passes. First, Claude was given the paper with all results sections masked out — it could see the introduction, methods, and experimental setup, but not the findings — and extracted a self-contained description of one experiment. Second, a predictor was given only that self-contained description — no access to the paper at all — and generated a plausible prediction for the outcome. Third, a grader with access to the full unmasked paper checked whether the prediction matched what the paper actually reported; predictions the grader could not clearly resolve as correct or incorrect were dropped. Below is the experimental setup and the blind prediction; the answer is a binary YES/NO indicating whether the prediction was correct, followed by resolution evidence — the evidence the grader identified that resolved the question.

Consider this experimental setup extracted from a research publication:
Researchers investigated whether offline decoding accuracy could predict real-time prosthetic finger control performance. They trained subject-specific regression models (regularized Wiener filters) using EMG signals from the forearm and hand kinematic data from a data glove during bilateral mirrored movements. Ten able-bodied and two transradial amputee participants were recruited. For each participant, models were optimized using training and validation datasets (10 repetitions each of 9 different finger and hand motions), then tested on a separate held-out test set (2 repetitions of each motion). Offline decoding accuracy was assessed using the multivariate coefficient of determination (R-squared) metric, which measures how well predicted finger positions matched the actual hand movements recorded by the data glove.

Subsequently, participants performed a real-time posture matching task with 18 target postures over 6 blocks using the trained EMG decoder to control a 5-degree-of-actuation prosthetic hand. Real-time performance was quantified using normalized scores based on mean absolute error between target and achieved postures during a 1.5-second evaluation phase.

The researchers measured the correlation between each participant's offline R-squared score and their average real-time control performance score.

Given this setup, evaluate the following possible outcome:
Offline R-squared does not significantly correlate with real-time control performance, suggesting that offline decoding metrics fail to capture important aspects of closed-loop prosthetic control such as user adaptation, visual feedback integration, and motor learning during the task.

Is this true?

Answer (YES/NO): YES